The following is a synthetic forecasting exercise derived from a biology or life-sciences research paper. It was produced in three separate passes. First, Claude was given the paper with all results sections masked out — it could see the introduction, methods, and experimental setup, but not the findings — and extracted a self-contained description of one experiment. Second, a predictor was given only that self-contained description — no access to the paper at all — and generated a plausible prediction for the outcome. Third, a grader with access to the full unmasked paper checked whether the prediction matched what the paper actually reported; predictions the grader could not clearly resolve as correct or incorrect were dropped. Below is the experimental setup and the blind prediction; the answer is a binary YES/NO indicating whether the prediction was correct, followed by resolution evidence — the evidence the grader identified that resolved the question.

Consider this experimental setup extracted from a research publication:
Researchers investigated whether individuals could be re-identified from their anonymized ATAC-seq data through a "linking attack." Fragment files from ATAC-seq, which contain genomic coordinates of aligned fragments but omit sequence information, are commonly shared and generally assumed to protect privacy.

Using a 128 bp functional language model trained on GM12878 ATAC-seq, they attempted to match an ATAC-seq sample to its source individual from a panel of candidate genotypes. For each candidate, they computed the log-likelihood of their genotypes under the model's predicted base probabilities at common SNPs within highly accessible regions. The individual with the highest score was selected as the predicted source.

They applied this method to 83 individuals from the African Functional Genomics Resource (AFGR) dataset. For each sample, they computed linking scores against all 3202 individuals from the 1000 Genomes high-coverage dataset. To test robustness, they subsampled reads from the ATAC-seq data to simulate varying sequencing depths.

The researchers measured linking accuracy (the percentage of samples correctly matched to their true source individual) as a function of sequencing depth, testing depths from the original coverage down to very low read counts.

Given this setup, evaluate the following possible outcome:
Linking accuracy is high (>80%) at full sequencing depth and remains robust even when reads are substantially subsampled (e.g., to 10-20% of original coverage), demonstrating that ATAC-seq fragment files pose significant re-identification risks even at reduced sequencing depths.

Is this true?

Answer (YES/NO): YES